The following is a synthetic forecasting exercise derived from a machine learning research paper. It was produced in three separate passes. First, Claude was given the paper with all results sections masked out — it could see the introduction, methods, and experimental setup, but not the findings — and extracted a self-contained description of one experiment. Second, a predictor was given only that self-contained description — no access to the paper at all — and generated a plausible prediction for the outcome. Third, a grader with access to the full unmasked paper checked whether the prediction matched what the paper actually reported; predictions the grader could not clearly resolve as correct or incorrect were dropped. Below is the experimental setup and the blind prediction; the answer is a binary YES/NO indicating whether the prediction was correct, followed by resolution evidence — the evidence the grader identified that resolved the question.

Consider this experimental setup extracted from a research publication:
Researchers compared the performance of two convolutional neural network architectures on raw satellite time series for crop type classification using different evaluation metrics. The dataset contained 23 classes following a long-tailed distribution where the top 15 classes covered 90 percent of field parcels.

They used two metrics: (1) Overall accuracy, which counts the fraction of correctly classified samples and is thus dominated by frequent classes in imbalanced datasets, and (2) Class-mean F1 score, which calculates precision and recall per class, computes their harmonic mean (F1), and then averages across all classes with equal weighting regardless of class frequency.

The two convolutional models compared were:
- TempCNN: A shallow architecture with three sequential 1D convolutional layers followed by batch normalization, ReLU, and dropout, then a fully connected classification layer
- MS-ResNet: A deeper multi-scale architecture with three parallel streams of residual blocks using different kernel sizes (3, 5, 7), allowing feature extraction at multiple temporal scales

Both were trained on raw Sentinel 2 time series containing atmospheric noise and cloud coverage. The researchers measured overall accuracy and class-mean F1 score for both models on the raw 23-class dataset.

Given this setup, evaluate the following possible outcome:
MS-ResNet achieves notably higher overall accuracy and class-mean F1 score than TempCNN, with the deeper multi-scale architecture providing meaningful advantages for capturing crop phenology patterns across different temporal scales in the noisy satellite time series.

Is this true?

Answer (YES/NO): NO